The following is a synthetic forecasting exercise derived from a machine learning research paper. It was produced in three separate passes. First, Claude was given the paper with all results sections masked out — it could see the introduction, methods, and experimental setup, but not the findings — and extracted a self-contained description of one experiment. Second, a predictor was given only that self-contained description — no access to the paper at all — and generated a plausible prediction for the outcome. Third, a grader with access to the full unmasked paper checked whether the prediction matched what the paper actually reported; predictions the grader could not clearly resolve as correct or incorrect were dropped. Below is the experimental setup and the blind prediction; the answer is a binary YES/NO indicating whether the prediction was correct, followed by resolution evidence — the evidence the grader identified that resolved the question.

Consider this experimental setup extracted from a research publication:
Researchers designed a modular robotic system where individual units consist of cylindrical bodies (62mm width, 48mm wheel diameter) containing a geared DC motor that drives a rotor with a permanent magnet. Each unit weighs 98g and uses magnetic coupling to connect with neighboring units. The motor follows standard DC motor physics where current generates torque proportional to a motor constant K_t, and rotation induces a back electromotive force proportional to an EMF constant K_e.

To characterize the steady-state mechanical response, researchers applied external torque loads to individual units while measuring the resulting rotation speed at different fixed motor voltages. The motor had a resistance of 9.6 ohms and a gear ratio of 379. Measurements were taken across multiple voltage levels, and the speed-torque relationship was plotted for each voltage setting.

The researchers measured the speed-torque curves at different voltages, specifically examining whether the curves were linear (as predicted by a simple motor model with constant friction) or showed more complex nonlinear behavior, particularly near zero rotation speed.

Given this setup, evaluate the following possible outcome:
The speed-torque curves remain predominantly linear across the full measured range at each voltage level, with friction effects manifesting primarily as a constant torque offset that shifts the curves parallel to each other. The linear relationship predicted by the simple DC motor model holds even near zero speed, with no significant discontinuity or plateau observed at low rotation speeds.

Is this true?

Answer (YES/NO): NO